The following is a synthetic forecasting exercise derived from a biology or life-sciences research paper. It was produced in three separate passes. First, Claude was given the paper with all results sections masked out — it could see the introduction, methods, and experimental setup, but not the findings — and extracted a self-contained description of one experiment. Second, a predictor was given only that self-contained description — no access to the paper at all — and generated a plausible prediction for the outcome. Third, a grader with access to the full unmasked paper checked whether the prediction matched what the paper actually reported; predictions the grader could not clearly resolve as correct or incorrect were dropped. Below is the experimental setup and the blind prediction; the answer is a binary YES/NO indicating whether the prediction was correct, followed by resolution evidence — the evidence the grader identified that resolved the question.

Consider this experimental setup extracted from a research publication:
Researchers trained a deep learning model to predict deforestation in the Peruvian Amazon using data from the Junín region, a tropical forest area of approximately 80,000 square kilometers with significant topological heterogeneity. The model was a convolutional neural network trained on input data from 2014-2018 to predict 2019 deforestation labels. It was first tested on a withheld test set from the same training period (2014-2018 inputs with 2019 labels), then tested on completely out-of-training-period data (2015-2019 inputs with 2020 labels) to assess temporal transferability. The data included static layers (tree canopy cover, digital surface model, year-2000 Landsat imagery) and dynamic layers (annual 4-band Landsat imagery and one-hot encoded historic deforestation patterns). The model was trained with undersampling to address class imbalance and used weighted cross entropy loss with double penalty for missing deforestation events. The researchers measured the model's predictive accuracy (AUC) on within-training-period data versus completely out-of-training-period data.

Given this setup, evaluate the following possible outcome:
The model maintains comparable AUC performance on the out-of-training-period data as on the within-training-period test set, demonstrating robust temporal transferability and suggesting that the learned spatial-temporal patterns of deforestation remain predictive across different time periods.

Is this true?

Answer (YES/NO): NO